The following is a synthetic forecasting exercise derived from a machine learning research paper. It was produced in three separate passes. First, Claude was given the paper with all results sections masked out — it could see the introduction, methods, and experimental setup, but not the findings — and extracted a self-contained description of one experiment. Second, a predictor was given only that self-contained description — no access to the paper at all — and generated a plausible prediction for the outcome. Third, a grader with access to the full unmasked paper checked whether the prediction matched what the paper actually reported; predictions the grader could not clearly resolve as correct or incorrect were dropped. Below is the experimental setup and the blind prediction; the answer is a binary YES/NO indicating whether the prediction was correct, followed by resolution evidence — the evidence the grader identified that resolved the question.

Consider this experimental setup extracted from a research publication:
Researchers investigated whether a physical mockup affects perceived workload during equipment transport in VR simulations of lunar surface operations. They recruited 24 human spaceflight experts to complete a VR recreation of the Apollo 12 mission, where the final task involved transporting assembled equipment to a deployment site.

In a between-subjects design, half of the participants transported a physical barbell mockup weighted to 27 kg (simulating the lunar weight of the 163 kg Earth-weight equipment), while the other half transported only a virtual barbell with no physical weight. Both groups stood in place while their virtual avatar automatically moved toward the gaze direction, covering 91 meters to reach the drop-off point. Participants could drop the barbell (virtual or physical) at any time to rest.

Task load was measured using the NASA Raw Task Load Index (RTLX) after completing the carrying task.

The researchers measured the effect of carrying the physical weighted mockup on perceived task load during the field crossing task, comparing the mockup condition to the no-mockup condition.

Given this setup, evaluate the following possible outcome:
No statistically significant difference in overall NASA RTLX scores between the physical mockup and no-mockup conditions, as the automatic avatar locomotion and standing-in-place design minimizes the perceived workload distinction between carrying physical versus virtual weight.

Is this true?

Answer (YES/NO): YES